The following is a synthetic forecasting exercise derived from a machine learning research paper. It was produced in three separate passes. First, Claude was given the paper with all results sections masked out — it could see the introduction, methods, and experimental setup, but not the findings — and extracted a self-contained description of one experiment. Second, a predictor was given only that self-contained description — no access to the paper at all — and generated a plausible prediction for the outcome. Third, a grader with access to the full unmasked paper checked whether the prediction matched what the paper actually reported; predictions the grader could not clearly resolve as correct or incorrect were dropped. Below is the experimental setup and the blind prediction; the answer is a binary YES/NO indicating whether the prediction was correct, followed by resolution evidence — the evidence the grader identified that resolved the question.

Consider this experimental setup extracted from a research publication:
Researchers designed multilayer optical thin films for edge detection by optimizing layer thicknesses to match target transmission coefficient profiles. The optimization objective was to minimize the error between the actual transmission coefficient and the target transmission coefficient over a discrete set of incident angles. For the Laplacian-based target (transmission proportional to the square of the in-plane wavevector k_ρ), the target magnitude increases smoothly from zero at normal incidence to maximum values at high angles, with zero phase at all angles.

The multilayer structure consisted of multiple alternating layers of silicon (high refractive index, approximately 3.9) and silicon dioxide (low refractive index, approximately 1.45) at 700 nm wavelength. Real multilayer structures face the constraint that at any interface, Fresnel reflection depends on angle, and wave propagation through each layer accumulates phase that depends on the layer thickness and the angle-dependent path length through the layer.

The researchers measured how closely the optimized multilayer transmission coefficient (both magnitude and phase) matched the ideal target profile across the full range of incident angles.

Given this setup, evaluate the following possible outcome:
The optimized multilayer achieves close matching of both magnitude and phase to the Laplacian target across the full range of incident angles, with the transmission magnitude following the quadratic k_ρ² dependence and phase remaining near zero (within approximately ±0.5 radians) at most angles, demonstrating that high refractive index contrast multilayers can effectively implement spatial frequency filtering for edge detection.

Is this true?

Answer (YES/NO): NO